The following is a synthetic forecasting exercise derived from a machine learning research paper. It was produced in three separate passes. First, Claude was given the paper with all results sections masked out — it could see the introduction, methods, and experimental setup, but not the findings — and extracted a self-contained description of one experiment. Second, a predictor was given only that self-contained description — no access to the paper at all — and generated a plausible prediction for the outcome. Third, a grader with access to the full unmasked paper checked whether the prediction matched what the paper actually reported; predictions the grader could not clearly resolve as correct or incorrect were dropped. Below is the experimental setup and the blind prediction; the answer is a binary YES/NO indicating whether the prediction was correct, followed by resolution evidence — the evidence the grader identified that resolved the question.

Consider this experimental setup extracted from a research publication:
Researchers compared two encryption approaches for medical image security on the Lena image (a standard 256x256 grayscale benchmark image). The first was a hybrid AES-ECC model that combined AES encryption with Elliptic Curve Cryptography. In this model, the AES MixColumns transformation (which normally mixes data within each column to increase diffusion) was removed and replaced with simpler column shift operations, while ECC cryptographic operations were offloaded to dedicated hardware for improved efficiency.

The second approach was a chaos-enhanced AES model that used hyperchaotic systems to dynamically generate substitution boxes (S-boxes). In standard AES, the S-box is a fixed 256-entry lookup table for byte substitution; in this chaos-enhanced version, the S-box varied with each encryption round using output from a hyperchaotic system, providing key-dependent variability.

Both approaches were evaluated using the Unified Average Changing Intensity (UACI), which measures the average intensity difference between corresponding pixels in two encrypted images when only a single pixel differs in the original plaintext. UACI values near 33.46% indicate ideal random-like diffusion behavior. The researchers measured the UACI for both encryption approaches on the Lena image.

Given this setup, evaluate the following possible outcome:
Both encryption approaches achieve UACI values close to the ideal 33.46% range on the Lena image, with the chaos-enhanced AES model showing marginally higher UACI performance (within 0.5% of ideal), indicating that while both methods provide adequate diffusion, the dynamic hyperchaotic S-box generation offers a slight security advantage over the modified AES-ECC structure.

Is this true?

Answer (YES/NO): NO